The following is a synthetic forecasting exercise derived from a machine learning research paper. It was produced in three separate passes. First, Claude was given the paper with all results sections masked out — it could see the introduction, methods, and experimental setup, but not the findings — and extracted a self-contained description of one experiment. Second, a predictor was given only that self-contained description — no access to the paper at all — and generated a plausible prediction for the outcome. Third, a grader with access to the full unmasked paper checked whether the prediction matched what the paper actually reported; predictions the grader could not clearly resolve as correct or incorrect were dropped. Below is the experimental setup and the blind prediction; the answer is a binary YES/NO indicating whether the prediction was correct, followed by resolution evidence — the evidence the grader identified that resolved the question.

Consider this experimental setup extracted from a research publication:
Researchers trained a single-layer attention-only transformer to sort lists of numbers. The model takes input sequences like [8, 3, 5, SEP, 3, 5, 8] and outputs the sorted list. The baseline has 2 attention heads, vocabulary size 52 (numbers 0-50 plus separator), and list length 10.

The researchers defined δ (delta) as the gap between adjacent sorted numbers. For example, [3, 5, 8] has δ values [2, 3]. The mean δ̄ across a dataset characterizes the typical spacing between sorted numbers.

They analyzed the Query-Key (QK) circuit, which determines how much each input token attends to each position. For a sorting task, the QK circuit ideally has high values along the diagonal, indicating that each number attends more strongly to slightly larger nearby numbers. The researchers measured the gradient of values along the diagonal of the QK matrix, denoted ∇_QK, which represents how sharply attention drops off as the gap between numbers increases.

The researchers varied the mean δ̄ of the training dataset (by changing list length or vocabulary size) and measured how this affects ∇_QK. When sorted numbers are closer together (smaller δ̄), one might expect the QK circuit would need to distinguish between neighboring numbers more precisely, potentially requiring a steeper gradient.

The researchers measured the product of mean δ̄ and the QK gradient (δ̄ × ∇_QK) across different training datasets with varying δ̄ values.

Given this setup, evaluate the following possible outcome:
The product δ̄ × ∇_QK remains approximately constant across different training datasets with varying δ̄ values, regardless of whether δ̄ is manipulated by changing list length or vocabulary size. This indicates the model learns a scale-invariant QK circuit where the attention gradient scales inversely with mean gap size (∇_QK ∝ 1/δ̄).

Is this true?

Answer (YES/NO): YES